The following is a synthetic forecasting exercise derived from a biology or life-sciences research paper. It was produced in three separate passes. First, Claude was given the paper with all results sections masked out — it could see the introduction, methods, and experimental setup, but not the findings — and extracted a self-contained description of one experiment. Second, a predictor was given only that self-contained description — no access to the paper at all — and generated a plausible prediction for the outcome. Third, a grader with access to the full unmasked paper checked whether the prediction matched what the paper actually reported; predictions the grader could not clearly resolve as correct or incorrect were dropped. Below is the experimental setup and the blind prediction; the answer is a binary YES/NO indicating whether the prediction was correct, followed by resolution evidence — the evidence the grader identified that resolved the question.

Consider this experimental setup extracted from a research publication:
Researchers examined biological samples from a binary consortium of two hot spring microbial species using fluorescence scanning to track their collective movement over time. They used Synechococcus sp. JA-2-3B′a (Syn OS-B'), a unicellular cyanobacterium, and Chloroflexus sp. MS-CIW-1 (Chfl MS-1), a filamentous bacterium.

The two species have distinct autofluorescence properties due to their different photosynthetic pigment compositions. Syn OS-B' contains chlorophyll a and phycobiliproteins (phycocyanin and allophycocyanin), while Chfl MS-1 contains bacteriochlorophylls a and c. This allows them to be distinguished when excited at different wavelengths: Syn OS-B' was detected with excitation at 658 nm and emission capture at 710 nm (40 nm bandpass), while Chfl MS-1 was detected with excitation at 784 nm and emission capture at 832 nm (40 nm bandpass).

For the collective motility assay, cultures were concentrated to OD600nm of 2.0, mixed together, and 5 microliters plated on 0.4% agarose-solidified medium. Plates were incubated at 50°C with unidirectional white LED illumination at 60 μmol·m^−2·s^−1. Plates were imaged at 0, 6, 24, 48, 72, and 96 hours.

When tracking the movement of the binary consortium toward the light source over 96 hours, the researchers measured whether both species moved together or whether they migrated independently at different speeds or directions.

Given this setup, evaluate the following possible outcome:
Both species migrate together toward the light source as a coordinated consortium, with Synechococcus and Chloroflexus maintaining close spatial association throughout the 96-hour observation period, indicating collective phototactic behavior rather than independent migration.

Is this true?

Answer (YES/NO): NO